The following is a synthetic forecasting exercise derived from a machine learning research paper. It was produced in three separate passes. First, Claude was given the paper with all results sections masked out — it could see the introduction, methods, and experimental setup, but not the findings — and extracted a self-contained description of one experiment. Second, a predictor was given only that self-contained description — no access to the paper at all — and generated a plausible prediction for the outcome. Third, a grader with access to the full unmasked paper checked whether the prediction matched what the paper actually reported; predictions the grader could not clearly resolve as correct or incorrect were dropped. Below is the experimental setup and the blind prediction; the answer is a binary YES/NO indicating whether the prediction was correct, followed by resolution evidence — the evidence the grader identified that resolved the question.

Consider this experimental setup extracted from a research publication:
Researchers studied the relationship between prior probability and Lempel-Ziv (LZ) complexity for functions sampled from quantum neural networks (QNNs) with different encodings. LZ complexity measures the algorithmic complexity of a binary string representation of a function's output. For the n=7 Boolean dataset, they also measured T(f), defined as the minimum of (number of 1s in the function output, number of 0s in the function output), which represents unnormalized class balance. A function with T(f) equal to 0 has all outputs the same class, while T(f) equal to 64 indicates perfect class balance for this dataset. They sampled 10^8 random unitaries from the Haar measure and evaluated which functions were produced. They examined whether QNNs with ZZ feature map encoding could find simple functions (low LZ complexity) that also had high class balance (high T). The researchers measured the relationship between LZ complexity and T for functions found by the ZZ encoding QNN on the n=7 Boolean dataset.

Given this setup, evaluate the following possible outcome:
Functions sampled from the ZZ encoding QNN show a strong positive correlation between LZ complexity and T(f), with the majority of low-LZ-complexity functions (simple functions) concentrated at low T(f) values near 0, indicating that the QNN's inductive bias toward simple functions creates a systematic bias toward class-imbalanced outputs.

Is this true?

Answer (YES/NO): YES